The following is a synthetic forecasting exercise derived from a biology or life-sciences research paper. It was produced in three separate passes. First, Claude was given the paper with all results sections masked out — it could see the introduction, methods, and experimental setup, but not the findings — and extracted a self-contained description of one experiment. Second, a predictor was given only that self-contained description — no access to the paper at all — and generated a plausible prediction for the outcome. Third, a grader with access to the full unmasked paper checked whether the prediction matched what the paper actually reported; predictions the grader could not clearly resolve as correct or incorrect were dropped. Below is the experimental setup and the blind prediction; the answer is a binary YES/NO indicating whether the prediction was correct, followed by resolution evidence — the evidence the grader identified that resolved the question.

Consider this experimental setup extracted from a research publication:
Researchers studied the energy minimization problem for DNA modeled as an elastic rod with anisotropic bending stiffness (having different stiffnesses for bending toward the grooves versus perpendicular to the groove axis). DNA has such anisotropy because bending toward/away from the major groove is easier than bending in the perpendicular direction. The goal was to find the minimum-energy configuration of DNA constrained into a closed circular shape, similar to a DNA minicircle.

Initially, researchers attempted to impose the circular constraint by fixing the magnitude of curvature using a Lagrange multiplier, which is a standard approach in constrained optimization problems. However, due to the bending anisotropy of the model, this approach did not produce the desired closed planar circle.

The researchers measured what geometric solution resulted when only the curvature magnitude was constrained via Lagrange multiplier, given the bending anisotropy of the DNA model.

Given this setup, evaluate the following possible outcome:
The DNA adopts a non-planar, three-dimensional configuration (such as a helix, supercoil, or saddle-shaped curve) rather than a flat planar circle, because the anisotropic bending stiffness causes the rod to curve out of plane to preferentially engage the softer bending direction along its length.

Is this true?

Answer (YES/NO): YES